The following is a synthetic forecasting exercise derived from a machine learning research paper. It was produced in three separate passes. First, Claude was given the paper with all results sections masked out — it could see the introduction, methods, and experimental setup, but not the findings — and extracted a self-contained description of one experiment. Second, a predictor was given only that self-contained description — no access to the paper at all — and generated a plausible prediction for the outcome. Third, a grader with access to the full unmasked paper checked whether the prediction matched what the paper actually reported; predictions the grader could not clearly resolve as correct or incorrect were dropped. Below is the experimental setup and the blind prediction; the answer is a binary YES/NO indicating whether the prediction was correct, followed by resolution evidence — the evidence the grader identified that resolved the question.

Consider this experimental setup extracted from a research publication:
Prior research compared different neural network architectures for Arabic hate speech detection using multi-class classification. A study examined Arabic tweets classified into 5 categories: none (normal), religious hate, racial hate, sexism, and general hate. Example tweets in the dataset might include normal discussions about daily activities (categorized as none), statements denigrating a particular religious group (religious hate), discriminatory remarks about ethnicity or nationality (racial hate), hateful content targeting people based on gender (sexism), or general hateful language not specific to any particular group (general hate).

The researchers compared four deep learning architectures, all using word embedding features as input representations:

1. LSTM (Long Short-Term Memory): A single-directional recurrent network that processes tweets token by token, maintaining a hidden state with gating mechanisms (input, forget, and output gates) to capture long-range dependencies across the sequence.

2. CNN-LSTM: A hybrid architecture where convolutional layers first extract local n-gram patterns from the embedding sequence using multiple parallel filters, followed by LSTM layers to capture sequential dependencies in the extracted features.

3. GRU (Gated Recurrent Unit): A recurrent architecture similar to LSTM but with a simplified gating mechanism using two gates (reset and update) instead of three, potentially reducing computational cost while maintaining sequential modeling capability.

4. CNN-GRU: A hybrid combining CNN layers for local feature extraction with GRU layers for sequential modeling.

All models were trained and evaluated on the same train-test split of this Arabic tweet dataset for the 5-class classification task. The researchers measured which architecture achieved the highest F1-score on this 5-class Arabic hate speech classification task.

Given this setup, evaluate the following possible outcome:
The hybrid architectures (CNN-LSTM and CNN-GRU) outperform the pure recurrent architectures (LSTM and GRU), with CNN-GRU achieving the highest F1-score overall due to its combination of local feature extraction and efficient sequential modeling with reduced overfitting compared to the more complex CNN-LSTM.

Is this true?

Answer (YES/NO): NO